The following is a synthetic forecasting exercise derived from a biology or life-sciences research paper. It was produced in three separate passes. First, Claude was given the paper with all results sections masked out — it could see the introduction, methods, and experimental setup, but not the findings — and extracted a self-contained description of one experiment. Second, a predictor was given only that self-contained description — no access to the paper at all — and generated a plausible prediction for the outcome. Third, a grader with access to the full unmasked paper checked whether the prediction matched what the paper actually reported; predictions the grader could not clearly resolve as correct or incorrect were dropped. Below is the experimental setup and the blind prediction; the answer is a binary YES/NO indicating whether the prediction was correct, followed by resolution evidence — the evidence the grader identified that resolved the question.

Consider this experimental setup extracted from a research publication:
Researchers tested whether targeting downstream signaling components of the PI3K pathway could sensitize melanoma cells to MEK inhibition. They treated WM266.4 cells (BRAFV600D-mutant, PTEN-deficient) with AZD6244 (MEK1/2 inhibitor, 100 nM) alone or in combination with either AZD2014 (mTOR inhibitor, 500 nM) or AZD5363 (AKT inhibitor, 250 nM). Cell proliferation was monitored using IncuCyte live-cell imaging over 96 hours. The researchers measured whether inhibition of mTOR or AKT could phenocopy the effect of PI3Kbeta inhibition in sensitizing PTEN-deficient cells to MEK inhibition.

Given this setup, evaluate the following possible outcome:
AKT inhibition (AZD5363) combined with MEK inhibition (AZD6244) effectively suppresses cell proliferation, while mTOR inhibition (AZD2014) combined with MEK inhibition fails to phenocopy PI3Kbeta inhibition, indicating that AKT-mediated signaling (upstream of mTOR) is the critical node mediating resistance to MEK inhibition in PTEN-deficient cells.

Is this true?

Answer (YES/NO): NO